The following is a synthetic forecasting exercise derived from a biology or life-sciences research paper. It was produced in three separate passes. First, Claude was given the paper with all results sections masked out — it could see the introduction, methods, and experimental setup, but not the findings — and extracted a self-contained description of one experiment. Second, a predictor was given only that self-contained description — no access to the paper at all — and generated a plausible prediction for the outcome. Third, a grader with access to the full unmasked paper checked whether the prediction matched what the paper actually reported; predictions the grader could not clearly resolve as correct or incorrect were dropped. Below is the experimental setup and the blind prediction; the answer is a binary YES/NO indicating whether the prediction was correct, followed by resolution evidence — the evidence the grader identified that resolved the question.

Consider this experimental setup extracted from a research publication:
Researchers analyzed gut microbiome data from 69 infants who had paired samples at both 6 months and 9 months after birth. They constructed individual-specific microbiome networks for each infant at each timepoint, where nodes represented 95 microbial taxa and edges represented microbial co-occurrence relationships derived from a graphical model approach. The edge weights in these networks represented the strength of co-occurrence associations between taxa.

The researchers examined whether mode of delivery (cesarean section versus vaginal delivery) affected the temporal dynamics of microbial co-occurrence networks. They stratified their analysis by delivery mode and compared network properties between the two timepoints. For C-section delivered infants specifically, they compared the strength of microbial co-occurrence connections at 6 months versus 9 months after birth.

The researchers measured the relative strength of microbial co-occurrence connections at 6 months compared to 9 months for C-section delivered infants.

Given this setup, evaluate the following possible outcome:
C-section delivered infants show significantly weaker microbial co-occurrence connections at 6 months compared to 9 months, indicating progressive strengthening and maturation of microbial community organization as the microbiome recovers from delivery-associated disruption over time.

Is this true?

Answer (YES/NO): NO